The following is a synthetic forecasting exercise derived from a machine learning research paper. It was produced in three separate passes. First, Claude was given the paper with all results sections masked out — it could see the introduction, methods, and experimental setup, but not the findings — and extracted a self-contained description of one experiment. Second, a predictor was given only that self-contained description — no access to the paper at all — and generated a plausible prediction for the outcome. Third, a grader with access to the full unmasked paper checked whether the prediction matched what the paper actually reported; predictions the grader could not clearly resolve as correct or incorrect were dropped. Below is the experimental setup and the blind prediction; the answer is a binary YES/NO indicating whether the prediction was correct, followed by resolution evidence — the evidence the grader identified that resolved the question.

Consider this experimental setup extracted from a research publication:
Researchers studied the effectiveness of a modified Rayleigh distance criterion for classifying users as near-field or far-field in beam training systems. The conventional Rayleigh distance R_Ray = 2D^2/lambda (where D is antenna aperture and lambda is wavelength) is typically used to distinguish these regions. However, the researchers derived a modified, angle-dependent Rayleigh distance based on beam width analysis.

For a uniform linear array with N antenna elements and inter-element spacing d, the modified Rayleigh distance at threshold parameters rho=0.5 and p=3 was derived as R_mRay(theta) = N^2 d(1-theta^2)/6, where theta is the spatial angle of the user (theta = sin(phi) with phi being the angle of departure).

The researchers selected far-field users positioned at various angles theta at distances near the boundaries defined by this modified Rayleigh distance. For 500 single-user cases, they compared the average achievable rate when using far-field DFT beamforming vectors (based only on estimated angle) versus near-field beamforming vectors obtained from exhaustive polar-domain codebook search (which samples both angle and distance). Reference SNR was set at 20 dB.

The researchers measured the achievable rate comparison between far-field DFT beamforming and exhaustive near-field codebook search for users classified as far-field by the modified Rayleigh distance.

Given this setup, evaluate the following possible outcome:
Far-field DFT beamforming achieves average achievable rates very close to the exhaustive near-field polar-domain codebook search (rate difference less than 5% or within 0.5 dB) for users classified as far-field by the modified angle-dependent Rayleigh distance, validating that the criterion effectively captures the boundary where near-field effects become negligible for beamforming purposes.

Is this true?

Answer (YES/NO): NO